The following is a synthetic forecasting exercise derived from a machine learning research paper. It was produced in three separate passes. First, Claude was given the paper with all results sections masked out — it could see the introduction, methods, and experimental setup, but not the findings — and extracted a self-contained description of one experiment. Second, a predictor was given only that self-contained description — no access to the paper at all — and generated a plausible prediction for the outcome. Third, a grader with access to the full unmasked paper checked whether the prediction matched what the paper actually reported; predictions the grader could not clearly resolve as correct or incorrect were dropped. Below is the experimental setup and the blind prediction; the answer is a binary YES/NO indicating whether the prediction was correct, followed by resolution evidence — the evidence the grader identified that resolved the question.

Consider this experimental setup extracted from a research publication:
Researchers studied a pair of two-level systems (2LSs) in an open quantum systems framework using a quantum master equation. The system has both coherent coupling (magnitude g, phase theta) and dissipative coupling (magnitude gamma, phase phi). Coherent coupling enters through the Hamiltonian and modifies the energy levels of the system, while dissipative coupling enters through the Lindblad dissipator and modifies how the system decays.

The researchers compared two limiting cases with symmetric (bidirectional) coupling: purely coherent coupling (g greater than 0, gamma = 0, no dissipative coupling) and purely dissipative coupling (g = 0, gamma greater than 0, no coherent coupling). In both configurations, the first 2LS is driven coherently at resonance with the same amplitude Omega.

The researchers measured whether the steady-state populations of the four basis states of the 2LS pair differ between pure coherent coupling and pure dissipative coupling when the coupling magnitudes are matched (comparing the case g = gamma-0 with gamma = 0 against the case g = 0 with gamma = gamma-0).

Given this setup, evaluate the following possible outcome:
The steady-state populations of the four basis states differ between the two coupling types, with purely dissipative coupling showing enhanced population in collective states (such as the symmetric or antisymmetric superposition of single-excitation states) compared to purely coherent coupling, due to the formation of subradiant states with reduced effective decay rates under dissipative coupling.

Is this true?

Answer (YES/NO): NO